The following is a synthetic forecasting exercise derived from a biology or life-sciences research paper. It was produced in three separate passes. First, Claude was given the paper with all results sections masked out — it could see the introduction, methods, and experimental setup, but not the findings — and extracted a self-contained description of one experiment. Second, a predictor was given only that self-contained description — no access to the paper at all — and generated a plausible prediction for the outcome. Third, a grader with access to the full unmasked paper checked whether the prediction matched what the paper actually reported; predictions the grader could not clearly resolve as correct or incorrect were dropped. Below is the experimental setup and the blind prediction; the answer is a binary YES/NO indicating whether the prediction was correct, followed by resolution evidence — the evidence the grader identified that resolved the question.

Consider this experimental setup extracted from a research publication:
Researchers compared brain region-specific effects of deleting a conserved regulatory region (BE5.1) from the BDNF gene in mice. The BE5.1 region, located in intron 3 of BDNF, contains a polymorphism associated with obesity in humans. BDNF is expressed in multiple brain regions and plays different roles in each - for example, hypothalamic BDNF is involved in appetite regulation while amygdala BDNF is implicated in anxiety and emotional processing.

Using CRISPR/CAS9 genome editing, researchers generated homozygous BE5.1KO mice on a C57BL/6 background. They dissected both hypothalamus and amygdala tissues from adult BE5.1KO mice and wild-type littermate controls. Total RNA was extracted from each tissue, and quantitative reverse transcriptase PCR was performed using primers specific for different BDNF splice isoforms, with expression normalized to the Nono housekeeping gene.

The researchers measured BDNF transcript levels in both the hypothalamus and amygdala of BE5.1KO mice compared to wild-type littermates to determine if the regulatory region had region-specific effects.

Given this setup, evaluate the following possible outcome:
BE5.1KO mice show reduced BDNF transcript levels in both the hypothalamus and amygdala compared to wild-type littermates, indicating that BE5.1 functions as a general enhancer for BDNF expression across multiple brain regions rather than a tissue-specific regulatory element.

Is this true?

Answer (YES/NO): NO